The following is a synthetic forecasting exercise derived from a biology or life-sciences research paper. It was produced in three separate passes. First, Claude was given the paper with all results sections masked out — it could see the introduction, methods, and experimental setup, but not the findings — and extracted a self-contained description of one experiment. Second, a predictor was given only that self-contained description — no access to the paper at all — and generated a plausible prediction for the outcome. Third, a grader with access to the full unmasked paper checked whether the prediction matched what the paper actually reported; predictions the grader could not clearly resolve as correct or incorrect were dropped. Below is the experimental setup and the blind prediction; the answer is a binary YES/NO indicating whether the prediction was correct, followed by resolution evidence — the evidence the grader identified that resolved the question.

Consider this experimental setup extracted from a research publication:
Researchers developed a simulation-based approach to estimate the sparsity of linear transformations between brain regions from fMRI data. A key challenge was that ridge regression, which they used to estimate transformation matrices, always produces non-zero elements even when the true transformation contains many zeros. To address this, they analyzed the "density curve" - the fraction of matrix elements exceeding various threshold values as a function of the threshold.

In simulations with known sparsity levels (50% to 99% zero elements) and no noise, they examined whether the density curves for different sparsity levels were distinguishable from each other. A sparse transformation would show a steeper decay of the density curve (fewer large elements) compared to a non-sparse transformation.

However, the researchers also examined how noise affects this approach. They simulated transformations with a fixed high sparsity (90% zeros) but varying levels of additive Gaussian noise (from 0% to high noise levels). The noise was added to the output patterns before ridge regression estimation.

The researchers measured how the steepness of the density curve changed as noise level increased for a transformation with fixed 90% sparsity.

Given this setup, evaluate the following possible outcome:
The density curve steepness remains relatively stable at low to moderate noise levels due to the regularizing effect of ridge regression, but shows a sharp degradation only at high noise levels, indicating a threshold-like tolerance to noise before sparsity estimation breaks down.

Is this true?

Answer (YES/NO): NO